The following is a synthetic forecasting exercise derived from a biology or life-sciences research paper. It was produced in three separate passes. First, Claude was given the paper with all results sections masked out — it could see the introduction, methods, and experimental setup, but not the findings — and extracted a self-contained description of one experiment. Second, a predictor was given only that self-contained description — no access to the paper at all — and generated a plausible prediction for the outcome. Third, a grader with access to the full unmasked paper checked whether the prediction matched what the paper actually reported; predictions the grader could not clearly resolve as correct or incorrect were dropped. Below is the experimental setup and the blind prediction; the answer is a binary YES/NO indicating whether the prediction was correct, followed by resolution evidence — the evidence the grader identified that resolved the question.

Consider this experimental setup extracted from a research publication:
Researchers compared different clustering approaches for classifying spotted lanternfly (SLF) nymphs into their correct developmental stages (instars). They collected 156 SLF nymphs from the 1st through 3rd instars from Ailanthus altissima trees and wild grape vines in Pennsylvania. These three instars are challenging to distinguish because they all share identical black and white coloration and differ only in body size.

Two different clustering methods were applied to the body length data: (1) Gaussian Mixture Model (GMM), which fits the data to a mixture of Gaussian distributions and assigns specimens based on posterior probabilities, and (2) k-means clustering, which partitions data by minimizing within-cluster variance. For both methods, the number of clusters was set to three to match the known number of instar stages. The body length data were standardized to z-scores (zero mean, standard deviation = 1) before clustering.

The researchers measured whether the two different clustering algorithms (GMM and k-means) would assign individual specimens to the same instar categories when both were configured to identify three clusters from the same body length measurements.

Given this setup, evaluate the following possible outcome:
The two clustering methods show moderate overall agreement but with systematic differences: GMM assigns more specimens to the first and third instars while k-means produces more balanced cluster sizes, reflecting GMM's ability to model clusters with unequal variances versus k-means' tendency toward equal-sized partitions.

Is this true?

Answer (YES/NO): NO